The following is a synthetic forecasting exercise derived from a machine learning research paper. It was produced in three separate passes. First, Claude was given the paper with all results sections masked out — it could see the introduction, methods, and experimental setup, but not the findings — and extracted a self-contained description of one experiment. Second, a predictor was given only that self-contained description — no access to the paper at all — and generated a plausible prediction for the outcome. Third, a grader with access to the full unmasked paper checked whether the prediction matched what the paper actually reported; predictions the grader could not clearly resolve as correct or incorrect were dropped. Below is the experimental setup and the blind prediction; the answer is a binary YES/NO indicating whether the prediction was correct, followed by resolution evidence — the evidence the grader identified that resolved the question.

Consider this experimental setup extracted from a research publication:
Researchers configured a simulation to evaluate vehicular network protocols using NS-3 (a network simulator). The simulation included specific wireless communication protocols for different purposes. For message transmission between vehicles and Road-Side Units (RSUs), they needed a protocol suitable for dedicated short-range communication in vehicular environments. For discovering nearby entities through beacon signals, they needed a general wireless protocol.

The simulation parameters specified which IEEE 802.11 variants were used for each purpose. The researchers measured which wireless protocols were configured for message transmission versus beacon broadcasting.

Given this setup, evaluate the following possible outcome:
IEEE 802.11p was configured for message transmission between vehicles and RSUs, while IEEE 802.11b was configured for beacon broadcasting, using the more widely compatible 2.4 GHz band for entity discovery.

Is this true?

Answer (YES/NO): YES